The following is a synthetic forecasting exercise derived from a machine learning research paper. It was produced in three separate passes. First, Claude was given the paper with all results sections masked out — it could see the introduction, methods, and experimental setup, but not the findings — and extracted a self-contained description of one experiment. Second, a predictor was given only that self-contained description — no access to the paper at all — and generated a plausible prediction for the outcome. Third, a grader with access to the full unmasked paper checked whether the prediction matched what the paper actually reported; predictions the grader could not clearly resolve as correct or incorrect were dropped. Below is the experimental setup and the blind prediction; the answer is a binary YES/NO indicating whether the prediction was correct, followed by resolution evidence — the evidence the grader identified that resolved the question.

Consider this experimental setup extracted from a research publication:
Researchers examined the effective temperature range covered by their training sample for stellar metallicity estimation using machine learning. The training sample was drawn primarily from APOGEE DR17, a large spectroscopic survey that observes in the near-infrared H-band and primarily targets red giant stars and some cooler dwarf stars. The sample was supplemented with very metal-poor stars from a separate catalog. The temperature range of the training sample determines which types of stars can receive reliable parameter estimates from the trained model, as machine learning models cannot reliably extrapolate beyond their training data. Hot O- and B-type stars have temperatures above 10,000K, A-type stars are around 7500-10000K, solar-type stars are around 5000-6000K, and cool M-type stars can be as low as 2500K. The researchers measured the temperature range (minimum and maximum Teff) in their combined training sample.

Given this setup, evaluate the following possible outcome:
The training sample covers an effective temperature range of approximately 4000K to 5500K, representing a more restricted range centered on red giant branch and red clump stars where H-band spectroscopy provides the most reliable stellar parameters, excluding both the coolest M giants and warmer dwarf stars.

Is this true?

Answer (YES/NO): NO